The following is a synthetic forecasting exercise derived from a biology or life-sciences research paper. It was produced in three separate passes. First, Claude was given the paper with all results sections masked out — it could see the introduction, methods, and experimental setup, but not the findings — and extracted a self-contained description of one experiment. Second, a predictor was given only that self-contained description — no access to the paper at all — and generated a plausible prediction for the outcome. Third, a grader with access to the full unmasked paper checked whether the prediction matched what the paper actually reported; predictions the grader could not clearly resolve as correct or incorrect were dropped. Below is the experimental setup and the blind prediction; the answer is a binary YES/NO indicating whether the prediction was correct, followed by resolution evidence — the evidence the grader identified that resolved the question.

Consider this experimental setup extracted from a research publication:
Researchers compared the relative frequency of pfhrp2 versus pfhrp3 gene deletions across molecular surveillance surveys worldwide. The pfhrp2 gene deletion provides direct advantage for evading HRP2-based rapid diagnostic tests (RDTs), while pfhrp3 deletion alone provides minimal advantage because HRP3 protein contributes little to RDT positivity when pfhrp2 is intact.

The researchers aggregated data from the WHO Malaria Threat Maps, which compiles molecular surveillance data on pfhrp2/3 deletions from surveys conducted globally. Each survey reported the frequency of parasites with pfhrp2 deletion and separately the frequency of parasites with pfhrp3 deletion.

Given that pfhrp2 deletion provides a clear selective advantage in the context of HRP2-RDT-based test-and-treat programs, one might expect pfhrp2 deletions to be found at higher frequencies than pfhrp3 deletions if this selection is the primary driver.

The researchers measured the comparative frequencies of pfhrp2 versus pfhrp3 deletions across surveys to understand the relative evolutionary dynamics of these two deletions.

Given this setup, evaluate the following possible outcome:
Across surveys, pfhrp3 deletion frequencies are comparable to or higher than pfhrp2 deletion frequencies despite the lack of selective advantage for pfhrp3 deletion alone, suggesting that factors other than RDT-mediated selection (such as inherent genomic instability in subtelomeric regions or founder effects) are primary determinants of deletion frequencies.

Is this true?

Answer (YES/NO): YES